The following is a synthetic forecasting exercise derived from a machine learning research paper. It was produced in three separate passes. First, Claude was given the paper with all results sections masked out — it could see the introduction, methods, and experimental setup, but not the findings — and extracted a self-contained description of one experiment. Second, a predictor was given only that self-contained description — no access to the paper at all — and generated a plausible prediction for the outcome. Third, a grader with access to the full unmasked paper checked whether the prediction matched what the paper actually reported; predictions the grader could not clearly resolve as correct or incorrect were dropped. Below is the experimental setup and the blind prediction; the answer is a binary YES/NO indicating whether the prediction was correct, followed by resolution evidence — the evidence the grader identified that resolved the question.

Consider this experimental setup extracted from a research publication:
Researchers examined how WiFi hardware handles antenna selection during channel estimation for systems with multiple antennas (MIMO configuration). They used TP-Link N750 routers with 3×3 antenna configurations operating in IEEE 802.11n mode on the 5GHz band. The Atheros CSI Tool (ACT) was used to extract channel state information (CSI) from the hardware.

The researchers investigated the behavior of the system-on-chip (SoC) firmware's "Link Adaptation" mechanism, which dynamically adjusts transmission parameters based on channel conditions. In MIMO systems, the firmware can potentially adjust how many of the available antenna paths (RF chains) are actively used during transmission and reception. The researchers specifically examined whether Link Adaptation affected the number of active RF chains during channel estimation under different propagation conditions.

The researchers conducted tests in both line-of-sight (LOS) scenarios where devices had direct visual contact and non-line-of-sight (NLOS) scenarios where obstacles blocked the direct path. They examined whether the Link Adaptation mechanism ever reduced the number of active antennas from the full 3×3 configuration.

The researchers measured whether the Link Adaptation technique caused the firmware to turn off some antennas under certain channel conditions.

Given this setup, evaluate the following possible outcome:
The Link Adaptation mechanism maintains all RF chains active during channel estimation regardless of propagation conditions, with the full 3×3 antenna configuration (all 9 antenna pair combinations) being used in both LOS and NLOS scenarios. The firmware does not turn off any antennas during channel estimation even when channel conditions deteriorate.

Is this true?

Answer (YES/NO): NO